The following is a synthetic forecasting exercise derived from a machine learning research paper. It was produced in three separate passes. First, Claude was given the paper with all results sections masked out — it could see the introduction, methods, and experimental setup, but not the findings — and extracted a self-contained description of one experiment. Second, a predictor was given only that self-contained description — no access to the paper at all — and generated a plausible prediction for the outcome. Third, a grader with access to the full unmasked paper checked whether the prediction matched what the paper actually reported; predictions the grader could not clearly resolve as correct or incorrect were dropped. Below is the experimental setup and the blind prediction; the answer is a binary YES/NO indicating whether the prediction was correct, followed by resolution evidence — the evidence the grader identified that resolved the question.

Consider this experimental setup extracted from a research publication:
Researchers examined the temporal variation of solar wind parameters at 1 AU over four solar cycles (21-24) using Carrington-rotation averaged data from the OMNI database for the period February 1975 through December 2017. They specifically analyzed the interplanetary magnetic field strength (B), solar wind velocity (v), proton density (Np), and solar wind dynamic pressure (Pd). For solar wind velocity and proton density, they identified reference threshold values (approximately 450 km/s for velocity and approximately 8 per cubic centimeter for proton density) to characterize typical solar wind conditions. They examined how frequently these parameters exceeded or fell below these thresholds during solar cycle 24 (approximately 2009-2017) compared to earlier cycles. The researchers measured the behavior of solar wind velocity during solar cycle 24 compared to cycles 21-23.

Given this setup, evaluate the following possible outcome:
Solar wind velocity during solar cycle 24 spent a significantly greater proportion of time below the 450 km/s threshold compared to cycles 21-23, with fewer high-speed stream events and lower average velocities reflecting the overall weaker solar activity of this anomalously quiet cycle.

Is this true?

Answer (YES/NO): YES